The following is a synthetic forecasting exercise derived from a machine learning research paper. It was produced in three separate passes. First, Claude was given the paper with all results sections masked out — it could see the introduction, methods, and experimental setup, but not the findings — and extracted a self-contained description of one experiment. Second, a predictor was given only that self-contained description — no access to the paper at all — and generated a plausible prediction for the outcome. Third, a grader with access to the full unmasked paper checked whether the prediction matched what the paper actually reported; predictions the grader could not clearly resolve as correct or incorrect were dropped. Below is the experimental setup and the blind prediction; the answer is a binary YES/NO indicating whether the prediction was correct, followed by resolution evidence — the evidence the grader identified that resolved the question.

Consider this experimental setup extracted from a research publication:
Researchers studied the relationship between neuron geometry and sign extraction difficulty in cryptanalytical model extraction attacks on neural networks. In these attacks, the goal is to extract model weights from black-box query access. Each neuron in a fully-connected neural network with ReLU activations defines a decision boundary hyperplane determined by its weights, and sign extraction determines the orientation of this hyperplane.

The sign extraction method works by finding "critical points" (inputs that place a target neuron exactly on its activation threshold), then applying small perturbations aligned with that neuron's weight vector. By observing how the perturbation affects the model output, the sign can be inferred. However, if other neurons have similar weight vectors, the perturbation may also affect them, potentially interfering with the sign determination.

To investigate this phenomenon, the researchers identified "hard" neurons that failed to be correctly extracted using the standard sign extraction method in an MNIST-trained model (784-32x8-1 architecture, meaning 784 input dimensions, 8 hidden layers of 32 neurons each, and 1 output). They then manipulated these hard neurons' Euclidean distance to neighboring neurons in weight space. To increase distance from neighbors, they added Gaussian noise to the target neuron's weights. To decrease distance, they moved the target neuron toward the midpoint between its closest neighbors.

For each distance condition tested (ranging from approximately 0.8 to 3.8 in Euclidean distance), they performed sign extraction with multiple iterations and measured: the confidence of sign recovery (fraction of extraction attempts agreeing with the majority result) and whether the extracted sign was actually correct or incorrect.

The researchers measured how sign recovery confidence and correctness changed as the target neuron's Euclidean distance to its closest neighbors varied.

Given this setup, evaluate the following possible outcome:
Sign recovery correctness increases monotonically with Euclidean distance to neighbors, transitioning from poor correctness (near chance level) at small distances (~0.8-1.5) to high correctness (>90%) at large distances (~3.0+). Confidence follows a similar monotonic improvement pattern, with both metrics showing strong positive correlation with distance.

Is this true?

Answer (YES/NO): NO